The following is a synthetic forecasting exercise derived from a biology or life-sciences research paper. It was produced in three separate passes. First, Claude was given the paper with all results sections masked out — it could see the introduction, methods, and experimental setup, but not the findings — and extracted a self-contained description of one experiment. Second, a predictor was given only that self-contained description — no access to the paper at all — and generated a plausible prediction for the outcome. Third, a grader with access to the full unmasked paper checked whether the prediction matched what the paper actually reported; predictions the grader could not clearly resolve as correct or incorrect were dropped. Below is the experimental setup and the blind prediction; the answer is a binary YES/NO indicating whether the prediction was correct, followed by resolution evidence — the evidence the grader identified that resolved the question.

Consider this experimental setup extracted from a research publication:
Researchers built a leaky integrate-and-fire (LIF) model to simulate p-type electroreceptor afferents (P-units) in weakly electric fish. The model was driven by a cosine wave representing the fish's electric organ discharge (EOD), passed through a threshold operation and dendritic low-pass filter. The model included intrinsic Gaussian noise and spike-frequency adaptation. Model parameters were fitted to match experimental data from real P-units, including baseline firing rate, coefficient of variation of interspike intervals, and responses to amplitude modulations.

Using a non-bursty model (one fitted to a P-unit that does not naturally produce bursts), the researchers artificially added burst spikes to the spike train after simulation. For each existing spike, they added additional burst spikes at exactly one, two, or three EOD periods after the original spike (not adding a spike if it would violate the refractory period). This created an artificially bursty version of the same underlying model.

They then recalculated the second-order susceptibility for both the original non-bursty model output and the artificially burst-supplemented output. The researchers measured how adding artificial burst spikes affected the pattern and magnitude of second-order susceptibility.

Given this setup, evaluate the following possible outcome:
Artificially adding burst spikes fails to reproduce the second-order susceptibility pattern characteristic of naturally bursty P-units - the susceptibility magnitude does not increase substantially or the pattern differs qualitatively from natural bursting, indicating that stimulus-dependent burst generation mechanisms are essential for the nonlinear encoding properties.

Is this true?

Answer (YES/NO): NO